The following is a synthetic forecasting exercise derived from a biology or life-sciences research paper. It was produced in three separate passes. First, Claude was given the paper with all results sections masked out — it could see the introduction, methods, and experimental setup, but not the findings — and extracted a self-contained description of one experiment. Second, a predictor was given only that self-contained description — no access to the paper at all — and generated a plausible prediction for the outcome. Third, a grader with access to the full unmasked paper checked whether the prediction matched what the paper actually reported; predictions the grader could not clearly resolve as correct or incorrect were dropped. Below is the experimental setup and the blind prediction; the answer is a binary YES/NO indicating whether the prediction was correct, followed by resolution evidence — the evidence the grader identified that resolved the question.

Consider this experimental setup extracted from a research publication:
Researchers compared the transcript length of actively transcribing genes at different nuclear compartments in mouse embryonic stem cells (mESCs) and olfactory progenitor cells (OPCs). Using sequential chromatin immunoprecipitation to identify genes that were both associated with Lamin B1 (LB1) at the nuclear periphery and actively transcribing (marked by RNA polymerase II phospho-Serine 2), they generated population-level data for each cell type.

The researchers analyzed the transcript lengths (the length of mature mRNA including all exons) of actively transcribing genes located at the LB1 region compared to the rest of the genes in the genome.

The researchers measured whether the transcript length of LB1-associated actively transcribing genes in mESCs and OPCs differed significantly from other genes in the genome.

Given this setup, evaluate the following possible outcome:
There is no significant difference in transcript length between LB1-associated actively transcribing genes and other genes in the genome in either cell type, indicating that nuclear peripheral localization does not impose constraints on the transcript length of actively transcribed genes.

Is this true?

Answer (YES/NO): NO